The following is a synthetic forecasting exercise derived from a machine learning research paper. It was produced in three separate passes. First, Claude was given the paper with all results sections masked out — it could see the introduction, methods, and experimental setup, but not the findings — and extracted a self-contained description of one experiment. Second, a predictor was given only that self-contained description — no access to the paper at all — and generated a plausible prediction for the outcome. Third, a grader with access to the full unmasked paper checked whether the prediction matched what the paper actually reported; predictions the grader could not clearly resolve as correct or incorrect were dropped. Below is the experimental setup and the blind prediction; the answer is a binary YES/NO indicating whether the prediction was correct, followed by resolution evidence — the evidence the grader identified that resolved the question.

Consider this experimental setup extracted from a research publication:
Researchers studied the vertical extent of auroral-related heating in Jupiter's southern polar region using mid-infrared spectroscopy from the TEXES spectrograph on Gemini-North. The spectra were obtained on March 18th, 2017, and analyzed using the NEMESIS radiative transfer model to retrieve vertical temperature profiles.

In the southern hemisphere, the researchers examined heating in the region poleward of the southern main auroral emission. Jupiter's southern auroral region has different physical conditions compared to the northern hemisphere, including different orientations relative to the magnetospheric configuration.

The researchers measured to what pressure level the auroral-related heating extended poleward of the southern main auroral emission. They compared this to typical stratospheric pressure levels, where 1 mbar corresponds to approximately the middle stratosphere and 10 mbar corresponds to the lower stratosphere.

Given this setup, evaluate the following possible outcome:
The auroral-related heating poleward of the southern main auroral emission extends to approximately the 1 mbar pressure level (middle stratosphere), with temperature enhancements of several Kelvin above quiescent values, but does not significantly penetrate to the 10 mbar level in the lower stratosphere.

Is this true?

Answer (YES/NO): NO